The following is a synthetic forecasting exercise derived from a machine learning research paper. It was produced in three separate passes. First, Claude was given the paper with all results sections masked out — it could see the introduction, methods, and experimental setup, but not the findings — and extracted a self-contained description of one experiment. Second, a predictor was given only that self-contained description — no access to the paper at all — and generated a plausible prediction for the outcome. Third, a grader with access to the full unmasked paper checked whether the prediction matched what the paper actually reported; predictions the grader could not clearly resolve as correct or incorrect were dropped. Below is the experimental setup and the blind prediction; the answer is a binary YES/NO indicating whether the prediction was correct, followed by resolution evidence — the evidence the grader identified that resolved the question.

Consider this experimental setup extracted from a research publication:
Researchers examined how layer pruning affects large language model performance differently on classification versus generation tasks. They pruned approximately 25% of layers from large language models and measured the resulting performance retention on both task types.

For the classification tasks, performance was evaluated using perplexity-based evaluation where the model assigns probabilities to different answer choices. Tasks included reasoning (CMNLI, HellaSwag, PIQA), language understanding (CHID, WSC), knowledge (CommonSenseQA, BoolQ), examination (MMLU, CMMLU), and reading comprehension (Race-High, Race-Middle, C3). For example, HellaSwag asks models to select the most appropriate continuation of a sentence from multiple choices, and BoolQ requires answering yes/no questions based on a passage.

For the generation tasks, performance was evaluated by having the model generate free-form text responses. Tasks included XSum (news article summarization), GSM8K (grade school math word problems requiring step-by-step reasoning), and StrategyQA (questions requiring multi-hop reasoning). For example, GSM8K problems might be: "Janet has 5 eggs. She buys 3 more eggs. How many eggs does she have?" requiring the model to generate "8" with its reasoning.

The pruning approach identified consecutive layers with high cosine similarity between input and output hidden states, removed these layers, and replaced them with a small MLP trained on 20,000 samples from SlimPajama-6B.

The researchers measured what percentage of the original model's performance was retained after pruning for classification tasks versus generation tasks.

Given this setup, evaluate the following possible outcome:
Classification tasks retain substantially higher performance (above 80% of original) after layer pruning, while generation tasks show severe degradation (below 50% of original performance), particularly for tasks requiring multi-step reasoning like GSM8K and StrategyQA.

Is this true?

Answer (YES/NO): NO